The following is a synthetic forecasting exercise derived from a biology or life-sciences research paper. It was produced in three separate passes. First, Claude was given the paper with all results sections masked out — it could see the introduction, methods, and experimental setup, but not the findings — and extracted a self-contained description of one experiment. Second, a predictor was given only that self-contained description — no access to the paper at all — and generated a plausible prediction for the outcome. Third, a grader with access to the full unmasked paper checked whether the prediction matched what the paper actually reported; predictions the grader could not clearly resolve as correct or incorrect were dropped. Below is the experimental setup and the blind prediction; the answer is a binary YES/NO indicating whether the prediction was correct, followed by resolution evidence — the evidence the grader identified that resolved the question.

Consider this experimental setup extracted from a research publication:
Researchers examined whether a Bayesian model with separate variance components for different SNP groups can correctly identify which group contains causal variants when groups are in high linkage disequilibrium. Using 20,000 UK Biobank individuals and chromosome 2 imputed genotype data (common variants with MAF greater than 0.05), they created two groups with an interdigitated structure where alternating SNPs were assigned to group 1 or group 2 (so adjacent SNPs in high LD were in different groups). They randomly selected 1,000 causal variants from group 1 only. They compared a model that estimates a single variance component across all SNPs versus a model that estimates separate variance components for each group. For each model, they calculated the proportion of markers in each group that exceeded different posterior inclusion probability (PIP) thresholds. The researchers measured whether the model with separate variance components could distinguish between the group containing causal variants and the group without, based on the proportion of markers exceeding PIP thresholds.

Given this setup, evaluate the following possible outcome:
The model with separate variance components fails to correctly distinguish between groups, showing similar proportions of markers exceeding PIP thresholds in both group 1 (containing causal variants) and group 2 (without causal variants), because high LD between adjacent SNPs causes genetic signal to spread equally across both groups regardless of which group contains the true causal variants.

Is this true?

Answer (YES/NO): NO